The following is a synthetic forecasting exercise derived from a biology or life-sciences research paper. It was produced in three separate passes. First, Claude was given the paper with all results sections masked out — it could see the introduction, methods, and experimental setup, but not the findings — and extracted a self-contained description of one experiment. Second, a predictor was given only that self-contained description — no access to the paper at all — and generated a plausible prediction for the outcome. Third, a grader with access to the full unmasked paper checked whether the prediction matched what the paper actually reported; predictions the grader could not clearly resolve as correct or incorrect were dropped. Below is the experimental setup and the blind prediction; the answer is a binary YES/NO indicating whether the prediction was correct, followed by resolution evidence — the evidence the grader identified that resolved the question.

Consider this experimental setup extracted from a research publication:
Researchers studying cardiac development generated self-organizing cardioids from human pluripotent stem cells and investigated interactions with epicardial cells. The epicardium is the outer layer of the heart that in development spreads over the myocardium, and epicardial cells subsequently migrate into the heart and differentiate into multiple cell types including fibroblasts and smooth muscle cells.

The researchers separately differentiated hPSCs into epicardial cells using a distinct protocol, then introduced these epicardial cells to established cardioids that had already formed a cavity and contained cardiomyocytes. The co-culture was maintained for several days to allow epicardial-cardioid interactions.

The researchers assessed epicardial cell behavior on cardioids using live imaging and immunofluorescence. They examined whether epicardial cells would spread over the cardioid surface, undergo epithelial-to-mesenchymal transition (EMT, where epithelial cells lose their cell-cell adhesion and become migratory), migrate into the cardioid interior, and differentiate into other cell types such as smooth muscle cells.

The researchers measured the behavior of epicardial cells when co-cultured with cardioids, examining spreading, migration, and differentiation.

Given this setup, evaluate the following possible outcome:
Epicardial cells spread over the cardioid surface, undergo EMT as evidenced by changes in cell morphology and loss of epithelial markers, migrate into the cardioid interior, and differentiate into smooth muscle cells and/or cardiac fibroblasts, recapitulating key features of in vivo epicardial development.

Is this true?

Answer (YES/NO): YES